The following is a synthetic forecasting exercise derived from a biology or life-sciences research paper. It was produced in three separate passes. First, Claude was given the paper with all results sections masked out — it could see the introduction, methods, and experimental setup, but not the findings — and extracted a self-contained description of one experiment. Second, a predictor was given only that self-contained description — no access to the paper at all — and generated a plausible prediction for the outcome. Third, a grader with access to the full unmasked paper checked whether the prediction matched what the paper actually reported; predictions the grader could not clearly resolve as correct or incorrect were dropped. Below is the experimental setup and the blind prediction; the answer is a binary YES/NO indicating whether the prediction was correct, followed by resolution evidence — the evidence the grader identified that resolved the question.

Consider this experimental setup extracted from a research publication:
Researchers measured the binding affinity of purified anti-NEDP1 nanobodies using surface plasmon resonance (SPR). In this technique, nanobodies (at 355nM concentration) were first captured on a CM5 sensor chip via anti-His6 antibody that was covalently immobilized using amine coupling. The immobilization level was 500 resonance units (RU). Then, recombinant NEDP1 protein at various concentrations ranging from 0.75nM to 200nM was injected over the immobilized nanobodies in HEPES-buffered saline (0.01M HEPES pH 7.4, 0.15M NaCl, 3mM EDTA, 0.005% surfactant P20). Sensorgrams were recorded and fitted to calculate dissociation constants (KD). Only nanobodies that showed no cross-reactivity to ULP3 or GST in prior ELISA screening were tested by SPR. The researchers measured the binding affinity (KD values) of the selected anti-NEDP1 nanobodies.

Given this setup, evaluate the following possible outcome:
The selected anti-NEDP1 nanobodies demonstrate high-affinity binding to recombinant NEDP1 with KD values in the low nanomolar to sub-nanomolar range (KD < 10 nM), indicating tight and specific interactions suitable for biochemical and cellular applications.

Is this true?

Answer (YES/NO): YES